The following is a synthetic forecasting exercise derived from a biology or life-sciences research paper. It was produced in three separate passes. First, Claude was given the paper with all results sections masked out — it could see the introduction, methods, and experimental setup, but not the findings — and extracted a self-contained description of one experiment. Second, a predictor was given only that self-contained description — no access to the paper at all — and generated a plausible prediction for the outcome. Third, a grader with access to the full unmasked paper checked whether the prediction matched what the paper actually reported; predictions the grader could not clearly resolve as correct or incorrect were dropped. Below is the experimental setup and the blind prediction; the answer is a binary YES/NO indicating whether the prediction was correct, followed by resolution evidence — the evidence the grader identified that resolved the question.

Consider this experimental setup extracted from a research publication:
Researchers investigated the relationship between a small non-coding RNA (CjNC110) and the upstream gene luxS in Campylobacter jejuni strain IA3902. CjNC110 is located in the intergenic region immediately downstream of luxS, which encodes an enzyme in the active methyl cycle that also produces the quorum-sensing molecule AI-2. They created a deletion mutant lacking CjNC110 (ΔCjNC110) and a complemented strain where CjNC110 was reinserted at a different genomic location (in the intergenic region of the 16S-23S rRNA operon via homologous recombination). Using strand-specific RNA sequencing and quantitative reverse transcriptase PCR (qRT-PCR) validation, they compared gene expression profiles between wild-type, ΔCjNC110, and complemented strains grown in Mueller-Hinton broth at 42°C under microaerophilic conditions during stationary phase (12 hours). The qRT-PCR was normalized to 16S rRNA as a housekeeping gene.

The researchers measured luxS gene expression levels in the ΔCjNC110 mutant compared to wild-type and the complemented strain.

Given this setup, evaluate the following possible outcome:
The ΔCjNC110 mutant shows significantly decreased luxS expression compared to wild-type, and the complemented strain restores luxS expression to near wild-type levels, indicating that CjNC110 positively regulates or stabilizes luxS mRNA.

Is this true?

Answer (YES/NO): NO